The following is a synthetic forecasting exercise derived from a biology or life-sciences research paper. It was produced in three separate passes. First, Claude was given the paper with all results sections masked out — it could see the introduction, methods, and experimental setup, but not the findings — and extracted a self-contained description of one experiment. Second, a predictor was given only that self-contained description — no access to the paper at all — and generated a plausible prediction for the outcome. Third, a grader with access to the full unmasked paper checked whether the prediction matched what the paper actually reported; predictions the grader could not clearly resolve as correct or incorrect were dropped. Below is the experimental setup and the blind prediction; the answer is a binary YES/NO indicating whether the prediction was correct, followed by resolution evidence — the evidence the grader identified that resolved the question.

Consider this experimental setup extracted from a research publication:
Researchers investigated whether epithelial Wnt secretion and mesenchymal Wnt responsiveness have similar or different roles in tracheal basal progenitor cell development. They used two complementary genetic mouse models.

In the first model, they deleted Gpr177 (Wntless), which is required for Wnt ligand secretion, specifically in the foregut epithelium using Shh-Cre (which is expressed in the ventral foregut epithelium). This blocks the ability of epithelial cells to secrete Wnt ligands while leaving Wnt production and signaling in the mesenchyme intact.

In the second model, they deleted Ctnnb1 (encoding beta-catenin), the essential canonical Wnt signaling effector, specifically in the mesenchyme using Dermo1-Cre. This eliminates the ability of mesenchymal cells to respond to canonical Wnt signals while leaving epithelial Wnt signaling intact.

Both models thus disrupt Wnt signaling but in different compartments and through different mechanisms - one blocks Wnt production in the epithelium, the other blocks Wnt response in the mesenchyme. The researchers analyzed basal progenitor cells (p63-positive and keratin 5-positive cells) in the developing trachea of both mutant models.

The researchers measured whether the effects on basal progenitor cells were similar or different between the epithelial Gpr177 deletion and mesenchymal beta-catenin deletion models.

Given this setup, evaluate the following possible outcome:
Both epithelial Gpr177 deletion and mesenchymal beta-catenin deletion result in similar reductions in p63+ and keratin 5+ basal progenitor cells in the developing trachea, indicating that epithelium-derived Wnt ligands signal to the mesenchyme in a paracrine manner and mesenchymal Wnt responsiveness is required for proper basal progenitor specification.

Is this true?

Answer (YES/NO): NO